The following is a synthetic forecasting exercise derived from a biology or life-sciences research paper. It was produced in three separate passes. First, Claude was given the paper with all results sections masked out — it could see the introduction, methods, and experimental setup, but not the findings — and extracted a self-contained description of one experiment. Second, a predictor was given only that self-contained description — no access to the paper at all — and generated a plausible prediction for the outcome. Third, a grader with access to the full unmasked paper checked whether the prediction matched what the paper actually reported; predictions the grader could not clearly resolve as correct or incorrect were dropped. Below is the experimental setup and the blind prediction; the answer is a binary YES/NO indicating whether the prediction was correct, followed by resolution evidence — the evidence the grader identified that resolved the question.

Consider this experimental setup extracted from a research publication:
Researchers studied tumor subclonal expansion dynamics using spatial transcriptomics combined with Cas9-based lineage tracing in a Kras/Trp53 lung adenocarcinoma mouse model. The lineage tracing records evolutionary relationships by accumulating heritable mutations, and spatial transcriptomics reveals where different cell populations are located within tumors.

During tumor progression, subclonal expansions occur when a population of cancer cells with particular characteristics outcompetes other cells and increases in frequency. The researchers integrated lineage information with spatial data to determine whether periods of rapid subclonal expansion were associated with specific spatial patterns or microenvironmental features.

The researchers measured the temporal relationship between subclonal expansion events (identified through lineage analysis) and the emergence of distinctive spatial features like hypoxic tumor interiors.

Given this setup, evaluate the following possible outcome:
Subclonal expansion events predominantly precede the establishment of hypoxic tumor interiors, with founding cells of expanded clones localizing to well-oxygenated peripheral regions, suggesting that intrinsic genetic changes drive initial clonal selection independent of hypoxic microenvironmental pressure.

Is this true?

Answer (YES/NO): NO